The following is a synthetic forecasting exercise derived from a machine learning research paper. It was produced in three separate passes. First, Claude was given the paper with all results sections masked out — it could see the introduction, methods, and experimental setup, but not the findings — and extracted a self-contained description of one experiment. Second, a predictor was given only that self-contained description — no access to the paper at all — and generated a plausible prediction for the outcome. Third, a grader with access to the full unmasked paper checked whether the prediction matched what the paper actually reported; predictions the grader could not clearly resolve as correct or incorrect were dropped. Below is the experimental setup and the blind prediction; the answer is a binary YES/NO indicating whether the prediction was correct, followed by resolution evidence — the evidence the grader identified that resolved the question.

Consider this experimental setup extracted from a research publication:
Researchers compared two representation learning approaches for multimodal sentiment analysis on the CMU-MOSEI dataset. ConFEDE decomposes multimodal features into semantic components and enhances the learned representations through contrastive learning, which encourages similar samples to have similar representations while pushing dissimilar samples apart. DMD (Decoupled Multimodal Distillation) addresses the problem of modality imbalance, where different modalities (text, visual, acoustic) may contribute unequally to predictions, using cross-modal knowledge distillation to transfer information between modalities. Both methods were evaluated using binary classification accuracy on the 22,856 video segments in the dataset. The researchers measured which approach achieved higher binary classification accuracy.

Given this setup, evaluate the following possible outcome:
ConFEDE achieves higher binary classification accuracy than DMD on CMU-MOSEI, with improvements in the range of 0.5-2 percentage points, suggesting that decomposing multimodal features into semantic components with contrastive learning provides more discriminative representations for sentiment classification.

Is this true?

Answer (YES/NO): NO